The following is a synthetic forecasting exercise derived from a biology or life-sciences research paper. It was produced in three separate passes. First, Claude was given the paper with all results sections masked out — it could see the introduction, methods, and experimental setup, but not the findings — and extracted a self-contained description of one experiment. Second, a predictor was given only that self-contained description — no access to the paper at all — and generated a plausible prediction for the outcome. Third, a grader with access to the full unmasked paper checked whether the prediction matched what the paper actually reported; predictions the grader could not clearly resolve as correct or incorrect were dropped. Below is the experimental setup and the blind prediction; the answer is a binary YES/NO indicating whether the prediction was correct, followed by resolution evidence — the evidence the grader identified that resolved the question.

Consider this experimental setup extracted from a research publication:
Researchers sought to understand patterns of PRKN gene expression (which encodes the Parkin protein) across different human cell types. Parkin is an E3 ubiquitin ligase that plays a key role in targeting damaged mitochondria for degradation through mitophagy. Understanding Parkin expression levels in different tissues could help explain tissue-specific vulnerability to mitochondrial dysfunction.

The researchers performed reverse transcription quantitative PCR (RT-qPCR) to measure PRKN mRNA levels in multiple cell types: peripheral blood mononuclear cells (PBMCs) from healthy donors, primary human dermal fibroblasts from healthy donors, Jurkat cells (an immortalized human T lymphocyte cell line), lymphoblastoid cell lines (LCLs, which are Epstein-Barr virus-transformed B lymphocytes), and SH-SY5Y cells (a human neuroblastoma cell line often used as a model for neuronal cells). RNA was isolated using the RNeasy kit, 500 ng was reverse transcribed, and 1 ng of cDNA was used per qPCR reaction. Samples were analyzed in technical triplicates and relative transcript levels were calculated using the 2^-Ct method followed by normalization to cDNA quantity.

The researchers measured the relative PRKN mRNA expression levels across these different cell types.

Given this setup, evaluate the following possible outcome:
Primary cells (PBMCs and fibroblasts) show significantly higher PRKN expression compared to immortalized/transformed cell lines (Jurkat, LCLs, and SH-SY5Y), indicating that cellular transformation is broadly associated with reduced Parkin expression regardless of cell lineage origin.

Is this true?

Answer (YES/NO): NO